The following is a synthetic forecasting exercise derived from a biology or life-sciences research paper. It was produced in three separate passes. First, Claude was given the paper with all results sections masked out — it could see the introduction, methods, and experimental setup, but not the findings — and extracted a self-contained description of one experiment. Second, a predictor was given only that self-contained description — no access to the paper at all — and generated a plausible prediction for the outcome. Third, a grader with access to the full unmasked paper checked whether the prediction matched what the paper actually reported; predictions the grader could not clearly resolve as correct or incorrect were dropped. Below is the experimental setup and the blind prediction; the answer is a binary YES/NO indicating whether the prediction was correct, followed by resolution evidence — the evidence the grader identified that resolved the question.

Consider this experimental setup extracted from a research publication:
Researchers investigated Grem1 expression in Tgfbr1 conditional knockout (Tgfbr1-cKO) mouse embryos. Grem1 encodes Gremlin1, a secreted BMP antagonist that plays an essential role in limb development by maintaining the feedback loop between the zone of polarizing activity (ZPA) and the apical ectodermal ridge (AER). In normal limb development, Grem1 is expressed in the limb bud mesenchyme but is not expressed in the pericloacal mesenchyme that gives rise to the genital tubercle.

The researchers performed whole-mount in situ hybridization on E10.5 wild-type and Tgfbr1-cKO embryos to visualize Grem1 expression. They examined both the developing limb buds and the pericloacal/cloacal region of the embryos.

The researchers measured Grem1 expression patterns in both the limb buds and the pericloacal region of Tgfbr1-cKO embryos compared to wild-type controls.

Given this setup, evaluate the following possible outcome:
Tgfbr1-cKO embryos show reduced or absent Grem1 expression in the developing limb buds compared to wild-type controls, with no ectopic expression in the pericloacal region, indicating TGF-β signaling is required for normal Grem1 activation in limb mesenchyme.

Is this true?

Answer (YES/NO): NO